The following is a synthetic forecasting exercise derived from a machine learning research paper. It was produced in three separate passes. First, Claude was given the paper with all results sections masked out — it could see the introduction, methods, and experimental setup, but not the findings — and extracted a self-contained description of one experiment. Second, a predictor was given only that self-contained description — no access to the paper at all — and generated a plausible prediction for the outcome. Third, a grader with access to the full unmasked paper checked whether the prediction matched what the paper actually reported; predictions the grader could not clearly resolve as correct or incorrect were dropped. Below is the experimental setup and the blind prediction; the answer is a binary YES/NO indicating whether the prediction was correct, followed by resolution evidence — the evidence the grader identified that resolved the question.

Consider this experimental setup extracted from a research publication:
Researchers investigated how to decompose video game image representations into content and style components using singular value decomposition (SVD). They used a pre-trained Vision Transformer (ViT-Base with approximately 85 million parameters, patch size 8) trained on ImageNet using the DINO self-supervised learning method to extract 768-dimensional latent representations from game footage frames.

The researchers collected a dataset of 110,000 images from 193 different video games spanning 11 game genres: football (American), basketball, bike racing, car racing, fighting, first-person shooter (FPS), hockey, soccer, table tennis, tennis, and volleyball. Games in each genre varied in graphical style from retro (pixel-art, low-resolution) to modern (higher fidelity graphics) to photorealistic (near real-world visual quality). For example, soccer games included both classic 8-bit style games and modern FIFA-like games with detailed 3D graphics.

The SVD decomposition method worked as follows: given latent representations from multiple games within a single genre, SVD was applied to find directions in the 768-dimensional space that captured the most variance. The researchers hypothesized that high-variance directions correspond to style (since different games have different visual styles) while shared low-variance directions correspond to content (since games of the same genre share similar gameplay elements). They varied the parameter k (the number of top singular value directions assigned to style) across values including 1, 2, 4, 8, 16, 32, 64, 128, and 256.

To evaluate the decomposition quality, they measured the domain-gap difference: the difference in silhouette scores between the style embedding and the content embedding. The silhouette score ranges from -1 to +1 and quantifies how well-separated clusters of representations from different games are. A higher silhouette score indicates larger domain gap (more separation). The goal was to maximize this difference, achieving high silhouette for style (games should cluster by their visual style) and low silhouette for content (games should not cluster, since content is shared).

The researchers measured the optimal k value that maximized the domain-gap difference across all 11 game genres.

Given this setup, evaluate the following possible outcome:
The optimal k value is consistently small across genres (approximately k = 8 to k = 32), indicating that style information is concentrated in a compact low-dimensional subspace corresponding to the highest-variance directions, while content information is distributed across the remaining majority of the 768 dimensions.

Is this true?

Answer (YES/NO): NO